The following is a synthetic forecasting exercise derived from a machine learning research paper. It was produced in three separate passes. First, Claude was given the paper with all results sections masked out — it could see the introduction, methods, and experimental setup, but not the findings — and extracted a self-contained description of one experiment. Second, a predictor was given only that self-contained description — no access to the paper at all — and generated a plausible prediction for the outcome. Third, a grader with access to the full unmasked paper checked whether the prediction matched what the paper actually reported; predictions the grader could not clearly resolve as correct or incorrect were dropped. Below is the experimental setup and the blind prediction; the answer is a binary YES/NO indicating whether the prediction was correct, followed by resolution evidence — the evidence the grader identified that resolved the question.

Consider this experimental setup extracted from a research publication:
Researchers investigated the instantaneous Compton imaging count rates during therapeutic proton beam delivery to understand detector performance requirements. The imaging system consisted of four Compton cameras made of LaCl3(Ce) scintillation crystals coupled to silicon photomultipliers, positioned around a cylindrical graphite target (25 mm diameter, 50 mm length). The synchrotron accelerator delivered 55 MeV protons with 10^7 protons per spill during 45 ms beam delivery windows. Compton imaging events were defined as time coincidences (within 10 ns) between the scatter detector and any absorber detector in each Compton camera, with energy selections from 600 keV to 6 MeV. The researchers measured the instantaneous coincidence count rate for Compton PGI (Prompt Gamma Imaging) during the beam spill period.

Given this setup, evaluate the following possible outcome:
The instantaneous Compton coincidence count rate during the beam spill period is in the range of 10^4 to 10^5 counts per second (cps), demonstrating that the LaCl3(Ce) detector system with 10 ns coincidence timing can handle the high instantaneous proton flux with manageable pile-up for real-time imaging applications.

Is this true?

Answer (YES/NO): YES